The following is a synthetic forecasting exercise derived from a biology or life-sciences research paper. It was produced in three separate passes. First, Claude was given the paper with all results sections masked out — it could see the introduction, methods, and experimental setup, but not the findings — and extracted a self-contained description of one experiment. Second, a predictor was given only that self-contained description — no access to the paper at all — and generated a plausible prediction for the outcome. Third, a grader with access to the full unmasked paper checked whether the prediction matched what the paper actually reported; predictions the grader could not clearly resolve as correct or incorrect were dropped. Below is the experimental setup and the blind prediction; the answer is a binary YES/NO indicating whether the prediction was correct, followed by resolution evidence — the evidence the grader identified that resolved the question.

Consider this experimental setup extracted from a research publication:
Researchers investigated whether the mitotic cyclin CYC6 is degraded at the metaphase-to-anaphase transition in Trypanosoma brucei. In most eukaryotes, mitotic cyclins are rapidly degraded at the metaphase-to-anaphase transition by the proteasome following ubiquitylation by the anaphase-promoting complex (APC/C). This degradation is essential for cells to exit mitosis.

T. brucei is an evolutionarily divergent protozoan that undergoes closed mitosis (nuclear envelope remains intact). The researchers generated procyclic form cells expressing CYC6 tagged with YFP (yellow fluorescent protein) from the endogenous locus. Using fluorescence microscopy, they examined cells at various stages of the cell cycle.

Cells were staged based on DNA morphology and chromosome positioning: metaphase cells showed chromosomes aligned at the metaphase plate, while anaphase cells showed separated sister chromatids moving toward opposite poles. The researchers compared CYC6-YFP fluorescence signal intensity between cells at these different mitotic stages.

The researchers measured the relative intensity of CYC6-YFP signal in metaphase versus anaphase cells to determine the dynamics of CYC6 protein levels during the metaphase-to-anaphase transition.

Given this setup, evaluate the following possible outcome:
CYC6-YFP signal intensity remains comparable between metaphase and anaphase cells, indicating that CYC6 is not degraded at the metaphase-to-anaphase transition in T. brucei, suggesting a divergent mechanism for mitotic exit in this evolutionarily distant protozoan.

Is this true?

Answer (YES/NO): NO